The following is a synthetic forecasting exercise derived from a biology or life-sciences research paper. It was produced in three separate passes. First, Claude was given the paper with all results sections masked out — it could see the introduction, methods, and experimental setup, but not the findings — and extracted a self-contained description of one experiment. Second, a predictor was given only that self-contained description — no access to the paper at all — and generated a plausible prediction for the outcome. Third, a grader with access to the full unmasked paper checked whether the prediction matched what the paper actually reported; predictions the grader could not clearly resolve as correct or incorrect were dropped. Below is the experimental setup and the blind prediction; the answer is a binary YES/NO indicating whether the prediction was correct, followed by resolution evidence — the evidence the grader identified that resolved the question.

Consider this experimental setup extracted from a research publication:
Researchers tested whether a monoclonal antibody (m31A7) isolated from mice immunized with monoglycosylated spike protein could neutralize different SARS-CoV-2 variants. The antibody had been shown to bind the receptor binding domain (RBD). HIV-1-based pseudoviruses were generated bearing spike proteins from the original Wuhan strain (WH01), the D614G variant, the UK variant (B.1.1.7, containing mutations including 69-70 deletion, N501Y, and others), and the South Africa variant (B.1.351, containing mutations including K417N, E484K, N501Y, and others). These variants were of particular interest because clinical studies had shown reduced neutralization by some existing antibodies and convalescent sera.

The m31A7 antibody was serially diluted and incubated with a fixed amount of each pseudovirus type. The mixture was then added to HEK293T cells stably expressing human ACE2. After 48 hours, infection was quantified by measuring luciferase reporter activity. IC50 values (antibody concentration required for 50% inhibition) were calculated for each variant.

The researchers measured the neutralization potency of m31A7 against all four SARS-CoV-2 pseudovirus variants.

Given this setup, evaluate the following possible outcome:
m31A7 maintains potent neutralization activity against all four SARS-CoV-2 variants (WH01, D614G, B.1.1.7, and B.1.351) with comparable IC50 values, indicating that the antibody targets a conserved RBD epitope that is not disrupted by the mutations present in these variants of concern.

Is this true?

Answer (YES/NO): YES